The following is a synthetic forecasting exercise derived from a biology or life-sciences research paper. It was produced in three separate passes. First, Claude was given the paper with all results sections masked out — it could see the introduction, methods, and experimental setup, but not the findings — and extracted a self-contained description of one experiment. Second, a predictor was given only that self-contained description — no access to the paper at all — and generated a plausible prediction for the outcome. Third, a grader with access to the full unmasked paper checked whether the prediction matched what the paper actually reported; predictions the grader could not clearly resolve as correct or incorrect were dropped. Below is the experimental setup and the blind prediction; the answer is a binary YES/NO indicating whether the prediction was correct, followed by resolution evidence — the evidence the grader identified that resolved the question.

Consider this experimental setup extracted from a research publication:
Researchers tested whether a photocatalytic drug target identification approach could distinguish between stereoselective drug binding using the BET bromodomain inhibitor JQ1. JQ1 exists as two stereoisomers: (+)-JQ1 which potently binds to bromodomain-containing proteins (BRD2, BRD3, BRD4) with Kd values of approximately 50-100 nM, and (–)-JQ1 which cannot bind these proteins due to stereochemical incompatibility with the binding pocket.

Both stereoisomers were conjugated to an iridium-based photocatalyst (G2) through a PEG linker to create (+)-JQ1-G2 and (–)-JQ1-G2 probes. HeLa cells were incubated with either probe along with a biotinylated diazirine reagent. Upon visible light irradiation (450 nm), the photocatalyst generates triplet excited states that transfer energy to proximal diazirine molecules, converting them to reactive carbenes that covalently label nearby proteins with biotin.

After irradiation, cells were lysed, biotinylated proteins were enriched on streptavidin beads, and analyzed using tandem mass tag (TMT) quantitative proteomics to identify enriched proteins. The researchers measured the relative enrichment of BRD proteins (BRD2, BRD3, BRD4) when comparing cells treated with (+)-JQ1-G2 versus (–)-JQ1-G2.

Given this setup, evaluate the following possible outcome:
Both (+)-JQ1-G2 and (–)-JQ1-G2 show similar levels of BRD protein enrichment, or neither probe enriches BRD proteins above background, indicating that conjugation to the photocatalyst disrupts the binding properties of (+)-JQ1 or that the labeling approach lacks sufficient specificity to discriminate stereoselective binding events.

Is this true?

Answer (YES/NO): NO